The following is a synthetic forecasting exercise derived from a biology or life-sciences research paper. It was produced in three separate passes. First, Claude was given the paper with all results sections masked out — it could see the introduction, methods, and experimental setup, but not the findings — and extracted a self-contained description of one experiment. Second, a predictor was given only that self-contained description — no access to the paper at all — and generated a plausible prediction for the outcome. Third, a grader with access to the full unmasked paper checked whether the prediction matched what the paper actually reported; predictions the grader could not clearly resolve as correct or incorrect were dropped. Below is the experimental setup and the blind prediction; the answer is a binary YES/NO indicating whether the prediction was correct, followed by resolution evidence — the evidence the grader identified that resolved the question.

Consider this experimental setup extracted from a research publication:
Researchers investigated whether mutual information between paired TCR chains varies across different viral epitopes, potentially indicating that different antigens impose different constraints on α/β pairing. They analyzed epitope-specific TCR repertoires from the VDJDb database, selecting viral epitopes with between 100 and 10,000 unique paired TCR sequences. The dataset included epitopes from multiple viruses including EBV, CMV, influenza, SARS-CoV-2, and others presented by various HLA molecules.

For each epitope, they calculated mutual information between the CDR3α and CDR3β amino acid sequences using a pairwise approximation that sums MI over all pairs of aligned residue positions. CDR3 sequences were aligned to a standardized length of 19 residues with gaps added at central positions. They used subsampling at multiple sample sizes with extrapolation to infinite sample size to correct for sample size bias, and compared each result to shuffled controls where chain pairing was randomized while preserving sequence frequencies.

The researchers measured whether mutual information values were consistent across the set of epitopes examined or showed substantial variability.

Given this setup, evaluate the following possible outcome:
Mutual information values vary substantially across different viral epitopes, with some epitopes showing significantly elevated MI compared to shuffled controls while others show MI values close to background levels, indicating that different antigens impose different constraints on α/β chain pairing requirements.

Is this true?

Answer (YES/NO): YES